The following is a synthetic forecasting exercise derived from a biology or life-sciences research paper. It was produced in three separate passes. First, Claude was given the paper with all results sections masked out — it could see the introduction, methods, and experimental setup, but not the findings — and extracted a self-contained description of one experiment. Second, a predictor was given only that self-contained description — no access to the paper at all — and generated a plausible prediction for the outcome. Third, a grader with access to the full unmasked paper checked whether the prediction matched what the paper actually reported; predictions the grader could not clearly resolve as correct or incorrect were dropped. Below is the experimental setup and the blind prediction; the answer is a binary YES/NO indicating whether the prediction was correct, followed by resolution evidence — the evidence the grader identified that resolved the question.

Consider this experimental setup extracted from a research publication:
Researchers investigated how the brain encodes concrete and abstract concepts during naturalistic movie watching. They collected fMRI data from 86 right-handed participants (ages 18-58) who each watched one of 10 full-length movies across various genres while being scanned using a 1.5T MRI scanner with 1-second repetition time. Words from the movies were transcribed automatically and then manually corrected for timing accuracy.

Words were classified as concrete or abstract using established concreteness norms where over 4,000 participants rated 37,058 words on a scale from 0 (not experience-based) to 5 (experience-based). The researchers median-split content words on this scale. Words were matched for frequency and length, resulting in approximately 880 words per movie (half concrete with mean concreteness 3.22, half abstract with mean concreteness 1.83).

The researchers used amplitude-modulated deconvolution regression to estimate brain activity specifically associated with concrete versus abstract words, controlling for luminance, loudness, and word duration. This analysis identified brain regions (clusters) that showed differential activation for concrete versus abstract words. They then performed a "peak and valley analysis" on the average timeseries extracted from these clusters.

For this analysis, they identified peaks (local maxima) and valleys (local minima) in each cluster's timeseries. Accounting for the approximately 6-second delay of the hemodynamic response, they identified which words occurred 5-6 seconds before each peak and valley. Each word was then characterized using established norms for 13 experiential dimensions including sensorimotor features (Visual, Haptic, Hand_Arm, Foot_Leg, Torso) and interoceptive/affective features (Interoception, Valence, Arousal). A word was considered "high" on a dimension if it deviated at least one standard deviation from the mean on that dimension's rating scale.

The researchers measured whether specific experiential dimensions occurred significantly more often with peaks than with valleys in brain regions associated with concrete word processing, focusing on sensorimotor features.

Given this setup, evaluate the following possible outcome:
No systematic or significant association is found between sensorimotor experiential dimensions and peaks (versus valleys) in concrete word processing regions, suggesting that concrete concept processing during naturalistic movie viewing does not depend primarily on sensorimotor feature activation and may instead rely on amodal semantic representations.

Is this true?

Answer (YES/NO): NO